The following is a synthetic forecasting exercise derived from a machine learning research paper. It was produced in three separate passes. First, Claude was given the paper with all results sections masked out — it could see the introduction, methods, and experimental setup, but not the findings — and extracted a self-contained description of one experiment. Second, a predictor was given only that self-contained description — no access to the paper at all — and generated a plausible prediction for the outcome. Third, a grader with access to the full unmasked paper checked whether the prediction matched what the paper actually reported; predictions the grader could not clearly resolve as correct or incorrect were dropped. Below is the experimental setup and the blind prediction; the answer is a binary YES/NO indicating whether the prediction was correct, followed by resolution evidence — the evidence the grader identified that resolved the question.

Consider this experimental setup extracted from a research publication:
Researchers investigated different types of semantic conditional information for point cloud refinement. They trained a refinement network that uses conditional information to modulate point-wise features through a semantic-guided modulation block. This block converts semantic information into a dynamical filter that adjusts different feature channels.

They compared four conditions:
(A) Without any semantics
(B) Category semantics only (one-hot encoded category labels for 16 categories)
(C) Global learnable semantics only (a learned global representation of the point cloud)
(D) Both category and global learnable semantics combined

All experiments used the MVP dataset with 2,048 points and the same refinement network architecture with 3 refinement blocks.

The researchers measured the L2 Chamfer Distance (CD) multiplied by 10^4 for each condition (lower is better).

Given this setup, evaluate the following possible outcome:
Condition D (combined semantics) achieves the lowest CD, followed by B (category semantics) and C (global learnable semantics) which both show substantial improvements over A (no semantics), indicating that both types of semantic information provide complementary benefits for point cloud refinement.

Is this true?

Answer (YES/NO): NO